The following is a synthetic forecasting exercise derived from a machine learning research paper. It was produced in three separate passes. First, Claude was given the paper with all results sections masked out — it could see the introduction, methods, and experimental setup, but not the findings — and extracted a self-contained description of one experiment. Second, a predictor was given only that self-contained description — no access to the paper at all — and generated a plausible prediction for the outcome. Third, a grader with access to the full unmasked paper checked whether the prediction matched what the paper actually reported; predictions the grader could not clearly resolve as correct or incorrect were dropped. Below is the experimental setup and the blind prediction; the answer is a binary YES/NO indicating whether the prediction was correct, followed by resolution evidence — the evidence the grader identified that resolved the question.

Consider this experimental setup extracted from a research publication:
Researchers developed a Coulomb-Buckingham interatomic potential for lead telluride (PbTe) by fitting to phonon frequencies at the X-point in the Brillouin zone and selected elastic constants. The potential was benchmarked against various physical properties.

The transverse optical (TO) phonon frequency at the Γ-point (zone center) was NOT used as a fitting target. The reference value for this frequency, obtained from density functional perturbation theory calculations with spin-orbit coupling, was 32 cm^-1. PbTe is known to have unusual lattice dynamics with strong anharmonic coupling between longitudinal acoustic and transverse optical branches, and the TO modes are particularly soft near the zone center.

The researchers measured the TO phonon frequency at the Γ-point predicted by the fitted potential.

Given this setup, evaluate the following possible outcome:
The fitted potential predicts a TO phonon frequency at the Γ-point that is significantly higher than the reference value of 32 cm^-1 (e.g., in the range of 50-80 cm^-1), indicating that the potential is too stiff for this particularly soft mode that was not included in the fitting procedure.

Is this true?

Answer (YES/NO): YES